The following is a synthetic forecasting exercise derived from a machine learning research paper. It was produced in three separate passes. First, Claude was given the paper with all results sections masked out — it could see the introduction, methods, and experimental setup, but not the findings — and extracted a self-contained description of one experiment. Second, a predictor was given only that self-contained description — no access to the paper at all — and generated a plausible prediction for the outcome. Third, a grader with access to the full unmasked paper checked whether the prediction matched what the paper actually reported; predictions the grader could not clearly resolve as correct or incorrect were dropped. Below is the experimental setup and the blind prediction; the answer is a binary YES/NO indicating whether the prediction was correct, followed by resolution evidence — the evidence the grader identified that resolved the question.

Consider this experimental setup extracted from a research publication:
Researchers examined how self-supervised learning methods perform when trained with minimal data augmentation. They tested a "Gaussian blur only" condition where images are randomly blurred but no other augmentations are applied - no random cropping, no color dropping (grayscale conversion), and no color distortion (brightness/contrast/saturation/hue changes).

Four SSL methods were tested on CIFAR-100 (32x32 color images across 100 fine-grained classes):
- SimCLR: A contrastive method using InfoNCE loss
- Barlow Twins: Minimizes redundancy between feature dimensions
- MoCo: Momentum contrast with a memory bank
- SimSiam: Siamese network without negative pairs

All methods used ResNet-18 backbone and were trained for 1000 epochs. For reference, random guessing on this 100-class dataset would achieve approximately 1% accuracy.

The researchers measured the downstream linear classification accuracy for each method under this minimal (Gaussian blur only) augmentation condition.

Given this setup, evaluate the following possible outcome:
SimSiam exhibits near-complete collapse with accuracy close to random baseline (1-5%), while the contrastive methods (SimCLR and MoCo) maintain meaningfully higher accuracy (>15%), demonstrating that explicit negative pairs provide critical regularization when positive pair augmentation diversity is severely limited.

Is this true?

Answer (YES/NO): NO